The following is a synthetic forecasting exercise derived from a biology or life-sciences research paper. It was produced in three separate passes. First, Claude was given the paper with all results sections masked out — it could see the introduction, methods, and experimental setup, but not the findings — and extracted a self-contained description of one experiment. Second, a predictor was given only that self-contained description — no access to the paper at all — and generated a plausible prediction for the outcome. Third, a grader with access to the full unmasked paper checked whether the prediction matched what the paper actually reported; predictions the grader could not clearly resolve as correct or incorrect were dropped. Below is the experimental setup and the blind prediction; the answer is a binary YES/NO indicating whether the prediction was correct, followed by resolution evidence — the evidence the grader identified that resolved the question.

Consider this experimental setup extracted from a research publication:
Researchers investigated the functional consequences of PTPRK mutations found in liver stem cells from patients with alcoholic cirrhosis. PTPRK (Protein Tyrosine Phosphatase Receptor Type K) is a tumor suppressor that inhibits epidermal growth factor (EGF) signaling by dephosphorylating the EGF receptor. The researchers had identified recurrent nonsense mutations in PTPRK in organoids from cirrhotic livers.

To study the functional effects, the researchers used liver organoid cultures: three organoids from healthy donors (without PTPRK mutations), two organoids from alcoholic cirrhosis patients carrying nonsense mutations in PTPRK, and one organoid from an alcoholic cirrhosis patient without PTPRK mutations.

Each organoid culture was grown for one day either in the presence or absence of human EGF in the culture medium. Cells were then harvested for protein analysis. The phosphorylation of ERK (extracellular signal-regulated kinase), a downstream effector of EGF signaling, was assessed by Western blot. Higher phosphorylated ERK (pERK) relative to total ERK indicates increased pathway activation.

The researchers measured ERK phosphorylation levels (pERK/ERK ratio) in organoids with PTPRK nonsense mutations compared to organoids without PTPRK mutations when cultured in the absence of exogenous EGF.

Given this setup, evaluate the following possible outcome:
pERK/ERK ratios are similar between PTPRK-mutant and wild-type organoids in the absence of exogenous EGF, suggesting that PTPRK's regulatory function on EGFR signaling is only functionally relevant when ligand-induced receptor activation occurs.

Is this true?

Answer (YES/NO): NO